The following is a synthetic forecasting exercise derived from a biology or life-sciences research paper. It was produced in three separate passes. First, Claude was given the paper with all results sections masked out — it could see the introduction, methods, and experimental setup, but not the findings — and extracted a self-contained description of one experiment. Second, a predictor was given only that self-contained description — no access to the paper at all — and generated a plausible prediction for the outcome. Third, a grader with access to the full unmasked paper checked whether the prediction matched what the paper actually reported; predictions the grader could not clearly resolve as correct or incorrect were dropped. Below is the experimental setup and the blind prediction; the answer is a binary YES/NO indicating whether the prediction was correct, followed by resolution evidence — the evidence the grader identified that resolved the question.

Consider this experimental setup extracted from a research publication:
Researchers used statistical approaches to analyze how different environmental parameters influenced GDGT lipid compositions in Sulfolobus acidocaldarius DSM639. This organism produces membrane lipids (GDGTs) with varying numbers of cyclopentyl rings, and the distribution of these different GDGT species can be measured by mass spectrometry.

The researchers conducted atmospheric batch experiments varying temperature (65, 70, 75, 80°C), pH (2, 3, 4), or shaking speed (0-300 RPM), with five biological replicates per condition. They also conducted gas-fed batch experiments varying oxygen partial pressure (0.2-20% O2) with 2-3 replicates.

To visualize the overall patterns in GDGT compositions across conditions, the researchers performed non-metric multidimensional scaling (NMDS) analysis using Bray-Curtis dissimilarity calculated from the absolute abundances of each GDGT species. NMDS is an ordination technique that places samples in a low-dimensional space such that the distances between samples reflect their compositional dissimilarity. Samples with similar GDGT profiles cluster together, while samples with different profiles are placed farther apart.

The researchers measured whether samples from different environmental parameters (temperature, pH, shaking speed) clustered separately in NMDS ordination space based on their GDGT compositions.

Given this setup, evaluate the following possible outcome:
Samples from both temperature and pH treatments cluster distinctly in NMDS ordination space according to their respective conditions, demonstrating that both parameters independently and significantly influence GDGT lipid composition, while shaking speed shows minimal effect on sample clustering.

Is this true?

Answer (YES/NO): NO